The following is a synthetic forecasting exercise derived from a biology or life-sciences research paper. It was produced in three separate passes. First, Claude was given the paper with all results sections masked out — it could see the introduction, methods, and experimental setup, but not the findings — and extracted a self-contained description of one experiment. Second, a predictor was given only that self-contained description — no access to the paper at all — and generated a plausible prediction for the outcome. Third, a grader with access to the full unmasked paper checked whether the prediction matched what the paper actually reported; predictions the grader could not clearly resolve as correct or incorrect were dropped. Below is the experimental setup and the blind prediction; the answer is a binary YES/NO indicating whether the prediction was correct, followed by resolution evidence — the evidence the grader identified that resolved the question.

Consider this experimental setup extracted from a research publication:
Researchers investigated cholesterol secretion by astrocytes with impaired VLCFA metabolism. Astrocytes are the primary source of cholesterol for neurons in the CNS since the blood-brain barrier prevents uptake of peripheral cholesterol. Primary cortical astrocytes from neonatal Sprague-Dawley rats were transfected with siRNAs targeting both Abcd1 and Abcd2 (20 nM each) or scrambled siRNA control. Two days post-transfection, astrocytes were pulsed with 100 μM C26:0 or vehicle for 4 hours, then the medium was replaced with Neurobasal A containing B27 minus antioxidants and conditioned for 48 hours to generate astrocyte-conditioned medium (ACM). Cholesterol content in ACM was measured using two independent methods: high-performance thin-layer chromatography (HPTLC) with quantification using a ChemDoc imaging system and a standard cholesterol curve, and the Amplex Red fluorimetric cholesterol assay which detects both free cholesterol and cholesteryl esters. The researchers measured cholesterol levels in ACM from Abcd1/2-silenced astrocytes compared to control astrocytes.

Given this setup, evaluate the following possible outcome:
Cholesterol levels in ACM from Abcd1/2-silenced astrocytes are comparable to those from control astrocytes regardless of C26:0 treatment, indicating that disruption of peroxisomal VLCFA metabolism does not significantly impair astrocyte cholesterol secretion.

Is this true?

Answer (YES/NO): YES